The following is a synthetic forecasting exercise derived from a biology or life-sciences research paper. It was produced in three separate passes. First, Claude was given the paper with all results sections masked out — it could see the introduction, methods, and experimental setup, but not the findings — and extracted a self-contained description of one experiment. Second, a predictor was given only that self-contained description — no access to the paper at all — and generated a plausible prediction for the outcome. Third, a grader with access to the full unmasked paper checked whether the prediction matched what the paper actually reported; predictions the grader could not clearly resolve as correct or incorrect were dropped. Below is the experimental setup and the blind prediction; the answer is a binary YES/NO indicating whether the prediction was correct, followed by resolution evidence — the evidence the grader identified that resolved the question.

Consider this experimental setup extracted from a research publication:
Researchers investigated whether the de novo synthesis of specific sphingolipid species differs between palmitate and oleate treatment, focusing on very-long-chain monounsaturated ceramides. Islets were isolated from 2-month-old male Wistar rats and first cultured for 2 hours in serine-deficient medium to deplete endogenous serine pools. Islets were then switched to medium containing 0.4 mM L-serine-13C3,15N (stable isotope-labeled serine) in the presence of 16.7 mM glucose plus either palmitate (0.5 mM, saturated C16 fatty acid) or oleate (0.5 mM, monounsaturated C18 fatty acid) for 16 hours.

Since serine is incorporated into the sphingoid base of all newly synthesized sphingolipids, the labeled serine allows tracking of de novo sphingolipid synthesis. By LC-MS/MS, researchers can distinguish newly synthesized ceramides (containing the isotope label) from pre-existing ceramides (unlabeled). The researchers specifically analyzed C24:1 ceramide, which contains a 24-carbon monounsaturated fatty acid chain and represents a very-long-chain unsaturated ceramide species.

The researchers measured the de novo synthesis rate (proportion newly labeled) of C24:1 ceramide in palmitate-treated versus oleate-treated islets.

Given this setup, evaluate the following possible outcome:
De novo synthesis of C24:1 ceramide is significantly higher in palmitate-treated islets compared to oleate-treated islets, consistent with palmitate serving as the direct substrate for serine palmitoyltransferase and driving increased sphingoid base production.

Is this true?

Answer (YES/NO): NO